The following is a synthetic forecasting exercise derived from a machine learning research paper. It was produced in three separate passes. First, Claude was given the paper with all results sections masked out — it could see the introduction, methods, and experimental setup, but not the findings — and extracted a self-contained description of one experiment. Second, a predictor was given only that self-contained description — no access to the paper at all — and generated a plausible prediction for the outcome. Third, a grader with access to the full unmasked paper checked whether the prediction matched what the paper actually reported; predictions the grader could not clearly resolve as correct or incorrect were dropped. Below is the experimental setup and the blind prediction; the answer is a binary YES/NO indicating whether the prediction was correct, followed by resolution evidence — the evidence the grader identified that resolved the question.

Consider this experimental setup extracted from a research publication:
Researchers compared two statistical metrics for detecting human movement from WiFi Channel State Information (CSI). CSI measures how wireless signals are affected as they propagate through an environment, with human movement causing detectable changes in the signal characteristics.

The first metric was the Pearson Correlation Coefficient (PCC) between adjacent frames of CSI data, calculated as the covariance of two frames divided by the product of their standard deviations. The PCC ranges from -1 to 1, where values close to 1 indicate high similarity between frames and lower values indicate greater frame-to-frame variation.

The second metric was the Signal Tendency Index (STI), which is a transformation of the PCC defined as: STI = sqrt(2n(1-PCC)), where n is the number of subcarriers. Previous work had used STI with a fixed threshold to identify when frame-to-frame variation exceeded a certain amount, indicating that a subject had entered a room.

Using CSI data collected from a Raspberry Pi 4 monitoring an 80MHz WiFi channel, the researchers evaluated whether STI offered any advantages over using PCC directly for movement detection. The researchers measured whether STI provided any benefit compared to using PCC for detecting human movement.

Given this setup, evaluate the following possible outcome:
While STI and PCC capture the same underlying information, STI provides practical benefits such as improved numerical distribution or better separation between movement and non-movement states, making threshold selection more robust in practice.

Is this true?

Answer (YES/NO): NO